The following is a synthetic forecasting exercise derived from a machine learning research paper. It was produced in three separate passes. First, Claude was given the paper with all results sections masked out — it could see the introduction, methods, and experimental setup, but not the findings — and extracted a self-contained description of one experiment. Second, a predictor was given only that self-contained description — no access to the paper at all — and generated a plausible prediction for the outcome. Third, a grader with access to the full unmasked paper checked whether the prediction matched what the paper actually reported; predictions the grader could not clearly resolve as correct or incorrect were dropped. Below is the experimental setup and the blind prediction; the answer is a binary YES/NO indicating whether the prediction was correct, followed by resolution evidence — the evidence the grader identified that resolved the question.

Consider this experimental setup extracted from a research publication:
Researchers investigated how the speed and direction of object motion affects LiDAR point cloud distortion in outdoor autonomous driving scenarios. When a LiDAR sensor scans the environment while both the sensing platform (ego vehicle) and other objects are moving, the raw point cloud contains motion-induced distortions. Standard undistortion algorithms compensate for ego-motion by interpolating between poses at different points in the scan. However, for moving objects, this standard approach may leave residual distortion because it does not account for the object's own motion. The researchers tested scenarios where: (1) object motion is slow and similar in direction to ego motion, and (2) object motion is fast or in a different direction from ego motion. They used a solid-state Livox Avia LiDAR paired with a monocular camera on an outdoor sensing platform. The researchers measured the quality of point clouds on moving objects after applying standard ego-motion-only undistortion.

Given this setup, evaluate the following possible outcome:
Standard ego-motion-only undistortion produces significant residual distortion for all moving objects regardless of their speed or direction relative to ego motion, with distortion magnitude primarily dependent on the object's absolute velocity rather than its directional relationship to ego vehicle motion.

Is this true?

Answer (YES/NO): NO